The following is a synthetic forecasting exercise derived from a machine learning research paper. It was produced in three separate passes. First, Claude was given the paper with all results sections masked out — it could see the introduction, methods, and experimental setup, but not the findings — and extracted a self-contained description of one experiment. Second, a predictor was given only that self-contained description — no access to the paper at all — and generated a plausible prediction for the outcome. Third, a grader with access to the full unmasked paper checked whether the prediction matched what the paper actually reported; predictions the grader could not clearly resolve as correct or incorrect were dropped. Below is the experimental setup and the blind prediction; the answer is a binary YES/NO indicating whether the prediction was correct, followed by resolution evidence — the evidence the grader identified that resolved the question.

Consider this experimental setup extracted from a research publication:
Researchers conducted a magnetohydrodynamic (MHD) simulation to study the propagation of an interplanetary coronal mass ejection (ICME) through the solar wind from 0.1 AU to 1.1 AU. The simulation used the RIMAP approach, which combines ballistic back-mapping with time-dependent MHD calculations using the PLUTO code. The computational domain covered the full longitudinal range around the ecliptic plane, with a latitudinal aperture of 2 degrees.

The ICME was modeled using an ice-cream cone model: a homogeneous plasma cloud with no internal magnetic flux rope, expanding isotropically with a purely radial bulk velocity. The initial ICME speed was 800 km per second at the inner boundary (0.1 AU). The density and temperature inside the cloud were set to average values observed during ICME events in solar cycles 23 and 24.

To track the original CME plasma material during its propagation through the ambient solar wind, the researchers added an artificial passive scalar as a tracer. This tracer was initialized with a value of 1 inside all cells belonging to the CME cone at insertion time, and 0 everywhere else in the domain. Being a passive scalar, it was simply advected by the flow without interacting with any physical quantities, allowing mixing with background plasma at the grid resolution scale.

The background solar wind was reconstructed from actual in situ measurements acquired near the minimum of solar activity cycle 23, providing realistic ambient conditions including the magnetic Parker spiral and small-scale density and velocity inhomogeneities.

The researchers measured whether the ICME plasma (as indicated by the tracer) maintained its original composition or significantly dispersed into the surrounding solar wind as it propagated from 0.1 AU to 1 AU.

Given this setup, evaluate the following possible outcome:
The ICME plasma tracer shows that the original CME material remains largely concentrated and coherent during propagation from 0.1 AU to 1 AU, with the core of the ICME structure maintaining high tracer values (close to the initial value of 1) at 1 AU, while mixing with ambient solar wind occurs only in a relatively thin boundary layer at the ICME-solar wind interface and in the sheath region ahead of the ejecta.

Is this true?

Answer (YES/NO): NO